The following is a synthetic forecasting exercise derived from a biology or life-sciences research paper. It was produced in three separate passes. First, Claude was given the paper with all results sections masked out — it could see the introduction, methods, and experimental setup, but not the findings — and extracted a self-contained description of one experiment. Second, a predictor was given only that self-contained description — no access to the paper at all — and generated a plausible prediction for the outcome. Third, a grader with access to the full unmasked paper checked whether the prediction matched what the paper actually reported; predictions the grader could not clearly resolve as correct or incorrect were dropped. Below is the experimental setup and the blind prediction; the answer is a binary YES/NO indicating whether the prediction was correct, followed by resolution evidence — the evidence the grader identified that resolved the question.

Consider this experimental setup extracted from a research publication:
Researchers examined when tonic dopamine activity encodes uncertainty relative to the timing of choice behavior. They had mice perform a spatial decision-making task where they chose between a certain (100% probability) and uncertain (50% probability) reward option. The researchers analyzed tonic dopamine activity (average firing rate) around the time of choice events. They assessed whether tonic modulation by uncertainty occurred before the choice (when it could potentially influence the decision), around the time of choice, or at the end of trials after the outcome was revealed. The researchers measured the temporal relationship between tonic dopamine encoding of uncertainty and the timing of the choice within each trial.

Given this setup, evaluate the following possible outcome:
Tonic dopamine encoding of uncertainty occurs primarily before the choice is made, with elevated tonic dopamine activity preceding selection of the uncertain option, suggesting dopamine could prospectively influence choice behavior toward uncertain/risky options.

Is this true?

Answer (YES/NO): NO